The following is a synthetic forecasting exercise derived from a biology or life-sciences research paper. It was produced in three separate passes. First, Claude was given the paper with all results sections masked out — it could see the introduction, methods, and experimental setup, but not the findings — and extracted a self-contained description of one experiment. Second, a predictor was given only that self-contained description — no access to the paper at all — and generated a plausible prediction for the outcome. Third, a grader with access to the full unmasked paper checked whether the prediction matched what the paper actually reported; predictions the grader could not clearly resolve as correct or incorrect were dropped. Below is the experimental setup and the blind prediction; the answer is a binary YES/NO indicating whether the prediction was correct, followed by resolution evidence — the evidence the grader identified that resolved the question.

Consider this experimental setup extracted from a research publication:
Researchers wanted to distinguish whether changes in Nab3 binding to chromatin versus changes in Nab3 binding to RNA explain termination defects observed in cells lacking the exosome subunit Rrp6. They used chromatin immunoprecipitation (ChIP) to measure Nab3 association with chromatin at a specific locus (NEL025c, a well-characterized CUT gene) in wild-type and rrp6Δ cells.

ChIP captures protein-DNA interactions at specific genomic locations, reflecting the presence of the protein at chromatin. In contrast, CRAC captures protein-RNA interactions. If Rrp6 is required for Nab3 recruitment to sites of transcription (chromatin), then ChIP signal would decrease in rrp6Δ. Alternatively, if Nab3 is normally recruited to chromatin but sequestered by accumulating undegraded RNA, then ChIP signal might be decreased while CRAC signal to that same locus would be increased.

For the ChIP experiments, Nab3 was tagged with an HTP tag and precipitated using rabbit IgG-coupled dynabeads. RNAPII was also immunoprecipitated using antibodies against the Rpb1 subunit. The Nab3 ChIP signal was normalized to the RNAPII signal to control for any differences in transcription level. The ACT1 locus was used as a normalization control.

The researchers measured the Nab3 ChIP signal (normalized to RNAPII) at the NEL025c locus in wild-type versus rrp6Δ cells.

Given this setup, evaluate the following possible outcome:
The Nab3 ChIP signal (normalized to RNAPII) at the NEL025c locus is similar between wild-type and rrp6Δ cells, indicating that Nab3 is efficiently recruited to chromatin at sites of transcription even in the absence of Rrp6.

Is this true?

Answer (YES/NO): NO